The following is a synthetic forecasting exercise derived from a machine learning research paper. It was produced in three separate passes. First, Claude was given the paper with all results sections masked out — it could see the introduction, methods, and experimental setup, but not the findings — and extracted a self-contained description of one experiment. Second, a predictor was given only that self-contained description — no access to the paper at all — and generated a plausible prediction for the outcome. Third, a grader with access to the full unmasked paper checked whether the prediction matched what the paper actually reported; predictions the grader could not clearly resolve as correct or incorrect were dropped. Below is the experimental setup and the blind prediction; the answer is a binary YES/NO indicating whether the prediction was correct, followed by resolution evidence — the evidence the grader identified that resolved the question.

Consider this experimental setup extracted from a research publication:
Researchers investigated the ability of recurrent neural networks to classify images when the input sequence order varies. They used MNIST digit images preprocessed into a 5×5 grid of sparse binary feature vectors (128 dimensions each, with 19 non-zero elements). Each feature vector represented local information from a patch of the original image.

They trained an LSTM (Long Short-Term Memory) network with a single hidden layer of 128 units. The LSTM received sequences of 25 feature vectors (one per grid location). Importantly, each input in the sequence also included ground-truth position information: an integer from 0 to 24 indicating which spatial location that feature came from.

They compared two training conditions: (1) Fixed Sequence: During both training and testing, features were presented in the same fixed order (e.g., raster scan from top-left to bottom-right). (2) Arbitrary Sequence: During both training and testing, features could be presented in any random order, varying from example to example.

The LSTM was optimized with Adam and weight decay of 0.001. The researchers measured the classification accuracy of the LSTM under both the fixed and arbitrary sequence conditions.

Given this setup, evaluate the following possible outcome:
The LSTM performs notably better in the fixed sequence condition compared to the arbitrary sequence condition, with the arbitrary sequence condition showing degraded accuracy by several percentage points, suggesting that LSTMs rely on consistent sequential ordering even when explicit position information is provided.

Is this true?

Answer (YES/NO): YES